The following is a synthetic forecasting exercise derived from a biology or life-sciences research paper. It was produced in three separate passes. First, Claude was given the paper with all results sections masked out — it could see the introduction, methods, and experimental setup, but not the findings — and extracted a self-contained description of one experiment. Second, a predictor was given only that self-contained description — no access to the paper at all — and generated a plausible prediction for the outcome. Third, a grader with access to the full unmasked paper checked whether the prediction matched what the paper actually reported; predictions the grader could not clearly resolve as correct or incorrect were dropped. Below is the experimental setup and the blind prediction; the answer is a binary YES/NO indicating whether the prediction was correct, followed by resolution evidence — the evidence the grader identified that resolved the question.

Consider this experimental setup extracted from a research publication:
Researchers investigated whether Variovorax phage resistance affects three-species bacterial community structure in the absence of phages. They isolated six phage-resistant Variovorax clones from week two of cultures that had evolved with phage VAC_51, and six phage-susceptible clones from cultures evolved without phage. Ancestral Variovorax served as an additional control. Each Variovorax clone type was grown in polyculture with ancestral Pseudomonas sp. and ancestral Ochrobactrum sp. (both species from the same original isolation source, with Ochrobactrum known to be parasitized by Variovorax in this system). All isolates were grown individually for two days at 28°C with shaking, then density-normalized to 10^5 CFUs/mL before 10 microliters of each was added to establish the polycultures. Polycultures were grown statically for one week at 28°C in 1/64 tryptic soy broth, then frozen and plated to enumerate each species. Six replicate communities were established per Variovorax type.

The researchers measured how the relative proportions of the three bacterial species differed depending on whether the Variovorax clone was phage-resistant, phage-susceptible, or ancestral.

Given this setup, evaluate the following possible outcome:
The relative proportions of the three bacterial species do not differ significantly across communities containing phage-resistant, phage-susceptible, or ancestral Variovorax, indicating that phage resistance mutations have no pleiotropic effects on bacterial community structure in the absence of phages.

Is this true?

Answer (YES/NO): NO